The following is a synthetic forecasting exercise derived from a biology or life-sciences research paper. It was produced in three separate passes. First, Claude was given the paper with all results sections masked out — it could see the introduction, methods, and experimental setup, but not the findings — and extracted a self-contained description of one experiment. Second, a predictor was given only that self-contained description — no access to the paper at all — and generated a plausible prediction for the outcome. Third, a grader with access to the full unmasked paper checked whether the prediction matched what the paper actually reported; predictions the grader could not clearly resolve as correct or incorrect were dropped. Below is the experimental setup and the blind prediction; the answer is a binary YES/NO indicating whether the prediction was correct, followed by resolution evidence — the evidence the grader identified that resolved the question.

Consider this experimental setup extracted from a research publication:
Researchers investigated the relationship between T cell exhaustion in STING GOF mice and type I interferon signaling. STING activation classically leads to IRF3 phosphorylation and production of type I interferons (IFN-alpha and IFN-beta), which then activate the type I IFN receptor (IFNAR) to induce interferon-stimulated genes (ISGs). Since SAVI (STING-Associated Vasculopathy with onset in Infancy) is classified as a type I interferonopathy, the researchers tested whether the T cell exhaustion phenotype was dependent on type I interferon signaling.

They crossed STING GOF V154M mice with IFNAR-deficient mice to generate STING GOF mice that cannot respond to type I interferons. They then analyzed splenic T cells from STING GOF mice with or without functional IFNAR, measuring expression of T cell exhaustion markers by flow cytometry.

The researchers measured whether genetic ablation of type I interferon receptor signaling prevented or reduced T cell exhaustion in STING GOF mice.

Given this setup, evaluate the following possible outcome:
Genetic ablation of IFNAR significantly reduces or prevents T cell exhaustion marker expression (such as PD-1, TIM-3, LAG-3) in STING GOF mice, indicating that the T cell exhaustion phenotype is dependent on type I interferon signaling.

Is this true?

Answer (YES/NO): NO